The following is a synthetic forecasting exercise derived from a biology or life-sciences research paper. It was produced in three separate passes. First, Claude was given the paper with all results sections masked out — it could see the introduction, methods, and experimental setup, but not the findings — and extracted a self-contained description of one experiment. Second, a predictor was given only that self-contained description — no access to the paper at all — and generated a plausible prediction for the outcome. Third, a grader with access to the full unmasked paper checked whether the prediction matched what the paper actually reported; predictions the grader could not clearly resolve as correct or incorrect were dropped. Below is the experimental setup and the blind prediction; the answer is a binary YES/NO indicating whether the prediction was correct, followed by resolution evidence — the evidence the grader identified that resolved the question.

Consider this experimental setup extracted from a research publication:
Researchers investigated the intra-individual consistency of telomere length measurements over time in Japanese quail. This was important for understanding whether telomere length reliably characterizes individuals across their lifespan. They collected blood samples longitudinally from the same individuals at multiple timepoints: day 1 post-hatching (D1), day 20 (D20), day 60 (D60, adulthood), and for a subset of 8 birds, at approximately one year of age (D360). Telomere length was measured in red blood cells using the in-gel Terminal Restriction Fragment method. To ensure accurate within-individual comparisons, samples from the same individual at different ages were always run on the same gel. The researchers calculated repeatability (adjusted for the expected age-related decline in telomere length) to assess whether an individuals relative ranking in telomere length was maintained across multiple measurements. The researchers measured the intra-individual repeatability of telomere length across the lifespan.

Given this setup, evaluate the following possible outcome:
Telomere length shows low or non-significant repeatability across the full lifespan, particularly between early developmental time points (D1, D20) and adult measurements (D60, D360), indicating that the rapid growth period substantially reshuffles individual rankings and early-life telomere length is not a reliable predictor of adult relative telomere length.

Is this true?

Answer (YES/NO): NO